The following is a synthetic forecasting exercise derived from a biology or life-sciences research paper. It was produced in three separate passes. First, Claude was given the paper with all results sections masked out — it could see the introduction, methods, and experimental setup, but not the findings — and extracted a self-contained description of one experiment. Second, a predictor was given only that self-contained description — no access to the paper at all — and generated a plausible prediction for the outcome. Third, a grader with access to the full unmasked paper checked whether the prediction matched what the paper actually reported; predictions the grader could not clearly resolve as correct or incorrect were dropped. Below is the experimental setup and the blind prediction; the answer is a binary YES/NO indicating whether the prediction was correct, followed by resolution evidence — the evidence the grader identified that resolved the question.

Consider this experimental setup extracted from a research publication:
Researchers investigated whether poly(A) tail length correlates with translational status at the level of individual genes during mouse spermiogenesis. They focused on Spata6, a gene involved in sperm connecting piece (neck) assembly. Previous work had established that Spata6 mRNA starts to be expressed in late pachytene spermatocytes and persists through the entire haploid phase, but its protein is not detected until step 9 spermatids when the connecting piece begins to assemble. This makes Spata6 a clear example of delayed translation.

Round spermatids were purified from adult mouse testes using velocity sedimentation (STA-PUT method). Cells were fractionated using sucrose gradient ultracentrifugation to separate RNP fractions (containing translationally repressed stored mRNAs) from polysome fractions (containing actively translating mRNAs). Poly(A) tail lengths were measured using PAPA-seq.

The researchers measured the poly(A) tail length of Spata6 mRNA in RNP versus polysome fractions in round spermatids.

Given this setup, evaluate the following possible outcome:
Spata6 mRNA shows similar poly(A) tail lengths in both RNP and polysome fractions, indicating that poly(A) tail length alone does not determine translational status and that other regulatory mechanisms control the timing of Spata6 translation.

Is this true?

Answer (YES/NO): NO